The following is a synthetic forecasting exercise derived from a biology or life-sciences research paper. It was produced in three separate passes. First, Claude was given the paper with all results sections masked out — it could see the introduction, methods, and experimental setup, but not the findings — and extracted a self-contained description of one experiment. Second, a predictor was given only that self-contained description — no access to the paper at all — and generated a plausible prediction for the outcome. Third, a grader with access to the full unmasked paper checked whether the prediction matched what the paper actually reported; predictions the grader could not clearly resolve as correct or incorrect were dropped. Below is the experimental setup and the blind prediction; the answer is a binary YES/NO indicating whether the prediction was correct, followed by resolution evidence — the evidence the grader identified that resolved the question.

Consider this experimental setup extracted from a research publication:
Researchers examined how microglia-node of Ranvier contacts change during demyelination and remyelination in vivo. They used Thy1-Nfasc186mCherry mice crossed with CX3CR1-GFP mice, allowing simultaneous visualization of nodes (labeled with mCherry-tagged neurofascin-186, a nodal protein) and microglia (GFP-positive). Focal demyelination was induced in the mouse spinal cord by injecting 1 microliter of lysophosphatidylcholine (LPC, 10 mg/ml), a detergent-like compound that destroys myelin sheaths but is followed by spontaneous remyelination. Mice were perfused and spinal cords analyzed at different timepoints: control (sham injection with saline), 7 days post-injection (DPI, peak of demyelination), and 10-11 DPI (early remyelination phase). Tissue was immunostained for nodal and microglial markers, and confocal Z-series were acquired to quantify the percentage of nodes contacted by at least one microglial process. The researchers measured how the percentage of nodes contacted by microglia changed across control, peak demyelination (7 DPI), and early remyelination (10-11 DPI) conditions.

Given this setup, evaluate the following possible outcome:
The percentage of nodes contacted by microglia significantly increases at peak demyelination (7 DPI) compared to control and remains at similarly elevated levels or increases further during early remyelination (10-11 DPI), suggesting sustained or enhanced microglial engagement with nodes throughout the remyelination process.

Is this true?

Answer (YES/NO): NO